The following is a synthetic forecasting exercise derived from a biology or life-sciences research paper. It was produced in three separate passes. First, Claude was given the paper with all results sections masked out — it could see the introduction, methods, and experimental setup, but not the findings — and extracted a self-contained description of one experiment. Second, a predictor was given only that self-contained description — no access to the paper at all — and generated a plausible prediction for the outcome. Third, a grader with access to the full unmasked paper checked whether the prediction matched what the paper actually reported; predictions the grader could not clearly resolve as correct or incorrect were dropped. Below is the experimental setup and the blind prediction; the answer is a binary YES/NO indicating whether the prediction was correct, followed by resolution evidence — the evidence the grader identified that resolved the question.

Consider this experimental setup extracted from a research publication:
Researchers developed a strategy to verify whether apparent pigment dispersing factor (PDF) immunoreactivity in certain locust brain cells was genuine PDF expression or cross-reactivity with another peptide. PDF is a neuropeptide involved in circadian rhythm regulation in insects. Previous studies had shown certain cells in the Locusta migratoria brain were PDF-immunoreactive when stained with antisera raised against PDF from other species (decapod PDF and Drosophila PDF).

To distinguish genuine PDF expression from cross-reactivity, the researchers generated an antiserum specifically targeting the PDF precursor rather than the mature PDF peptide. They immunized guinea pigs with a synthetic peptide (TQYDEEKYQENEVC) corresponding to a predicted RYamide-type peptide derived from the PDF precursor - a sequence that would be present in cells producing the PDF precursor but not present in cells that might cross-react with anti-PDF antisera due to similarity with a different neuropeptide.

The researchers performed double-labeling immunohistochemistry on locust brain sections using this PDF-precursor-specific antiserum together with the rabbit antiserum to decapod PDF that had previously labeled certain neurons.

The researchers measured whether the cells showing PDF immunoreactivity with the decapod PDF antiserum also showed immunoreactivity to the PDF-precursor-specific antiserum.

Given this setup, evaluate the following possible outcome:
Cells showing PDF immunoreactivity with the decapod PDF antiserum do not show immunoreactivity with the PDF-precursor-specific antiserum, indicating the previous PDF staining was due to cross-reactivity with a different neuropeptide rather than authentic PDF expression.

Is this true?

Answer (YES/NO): NO